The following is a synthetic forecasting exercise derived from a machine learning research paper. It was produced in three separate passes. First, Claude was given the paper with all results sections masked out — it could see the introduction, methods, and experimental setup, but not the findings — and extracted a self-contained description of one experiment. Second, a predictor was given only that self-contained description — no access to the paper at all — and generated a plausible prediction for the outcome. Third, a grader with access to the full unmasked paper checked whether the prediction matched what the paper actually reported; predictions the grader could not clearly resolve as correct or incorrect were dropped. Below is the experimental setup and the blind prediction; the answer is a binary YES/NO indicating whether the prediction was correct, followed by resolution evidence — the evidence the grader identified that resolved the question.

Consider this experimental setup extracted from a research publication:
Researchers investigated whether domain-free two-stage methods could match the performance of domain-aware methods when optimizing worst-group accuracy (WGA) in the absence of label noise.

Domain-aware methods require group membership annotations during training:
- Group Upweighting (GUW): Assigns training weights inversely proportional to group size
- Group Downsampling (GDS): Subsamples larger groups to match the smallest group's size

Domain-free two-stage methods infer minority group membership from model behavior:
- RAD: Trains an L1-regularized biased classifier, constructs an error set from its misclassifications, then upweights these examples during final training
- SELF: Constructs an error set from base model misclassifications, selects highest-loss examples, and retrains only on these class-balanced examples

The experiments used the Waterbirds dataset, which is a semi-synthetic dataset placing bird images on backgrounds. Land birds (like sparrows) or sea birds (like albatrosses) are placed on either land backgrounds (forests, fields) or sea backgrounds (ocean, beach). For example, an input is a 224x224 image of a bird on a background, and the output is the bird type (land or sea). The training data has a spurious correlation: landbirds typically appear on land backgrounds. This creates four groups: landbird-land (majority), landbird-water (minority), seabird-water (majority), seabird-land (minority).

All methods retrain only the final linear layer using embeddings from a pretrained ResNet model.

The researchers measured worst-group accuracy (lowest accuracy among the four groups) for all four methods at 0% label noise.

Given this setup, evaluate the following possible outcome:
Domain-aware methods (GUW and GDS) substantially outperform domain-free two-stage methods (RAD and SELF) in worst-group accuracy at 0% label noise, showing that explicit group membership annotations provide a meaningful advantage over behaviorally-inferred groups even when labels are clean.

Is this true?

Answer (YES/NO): NO